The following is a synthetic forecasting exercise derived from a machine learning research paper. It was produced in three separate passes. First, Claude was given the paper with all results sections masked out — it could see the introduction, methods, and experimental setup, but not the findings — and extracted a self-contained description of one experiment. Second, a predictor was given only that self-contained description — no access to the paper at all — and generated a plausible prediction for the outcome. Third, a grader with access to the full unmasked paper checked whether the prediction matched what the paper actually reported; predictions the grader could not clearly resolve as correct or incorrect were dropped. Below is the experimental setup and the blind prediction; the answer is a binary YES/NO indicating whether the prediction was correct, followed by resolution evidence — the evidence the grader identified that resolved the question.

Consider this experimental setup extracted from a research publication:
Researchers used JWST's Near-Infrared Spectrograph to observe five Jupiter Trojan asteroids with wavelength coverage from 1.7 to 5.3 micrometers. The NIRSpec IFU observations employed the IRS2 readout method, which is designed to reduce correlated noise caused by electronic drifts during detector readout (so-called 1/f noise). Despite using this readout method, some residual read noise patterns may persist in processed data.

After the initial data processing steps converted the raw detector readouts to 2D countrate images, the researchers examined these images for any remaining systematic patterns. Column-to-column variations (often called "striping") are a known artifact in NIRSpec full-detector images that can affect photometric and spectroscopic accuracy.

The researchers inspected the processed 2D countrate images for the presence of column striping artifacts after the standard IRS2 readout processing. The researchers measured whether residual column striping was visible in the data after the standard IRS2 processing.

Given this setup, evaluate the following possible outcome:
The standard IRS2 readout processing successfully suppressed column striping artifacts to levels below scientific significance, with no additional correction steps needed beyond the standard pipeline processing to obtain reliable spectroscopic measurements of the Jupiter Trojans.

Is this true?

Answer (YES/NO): NO